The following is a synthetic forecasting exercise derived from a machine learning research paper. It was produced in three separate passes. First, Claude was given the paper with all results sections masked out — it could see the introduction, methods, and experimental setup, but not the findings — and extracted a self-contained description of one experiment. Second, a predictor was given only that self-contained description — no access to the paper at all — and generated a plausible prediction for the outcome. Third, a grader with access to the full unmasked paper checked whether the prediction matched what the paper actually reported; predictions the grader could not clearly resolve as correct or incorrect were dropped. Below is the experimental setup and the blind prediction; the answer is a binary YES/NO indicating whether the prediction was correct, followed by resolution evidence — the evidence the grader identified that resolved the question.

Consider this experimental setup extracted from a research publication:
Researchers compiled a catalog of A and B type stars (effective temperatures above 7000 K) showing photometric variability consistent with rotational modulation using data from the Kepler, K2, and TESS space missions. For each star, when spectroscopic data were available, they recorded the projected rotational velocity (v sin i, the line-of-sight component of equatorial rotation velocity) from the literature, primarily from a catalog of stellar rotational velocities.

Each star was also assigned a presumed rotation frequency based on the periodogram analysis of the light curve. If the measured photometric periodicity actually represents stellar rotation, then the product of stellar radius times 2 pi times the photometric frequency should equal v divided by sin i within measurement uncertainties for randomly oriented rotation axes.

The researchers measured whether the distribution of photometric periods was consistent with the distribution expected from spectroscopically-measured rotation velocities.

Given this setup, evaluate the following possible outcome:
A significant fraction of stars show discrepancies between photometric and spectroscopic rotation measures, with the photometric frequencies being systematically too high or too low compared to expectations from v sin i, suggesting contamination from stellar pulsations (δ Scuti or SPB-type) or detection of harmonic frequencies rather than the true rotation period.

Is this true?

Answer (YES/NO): NO